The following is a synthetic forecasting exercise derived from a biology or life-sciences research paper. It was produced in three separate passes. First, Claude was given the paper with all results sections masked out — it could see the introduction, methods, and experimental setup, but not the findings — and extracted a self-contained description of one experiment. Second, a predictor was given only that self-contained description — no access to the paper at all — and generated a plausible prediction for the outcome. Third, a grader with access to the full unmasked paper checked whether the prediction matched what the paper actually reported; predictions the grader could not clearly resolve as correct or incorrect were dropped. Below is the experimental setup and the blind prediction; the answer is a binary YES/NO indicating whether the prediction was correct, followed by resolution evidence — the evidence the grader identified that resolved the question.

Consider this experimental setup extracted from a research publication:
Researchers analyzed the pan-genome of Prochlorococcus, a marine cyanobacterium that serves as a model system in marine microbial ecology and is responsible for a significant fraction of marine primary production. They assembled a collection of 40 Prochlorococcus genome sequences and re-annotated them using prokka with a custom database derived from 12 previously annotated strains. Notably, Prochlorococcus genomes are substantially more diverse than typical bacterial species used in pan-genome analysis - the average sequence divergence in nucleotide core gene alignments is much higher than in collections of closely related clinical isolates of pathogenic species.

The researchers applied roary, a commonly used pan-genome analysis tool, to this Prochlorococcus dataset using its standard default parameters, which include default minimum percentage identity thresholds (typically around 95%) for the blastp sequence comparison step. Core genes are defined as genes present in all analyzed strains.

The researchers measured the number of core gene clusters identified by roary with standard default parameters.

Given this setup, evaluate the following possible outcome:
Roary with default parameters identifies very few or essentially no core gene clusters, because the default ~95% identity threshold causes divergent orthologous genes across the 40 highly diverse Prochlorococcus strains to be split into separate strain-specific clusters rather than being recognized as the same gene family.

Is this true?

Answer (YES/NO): YES